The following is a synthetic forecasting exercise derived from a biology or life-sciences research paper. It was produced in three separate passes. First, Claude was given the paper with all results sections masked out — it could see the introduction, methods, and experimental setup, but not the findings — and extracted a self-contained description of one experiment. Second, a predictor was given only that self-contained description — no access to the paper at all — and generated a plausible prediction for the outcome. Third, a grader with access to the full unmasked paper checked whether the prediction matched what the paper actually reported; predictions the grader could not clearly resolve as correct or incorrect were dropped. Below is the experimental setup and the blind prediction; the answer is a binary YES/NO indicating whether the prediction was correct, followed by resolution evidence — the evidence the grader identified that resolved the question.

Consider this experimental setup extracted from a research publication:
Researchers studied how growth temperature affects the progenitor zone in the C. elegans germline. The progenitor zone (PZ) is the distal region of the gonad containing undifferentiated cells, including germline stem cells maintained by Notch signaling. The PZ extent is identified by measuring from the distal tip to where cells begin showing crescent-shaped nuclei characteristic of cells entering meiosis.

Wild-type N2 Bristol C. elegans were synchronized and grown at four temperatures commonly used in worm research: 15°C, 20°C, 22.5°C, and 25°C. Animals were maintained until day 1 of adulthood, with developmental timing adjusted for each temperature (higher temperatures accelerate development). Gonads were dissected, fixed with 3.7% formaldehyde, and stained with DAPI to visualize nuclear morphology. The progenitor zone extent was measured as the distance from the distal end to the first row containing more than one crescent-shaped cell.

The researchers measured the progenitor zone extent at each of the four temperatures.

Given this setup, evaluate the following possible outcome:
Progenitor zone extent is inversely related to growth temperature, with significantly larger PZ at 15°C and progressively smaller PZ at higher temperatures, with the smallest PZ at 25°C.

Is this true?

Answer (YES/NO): NO